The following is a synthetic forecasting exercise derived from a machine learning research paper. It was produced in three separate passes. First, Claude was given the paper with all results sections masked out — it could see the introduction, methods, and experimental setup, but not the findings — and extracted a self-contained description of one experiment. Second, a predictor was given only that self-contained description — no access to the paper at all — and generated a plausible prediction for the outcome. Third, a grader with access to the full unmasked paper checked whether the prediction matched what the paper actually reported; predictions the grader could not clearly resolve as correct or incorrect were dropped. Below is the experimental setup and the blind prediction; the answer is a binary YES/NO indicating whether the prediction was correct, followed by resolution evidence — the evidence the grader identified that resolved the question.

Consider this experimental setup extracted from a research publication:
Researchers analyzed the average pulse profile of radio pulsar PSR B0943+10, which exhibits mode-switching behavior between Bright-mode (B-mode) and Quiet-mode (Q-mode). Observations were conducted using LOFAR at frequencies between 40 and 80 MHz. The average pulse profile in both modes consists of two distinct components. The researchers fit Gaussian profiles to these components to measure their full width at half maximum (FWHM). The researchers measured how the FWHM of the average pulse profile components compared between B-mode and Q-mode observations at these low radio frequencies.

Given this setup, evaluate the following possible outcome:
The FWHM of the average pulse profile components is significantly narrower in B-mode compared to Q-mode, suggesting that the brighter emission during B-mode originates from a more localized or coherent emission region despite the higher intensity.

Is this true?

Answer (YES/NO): YES